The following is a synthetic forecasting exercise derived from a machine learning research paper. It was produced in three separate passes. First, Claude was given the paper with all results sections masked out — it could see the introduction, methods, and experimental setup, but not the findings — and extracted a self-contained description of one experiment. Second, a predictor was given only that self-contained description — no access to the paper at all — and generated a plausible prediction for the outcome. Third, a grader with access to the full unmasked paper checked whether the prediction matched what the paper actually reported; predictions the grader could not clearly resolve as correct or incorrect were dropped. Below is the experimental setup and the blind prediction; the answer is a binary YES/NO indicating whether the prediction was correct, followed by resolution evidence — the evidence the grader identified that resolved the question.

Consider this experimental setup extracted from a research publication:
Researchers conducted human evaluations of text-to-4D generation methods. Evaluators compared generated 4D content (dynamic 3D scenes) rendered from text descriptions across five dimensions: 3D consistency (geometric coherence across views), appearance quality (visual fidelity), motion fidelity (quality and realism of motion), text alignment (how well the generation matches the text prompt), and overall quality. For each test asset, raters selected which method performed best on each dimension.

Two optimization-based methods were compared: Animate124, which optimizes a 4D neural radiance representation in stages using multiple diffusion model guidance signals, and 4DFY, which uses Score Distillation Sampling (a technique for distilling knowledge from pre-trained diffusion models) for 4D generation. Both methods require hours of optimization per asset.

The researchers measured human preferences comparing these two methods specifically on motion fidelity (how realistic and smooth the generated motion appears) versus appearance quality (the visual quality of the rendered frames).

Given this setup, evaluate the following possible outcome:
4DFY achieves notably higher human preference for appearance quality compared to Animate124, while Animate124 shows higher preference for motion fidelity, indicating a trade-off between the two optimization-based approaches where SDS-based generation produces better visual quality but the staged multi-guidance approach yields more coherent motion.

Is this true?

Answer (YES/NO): YES